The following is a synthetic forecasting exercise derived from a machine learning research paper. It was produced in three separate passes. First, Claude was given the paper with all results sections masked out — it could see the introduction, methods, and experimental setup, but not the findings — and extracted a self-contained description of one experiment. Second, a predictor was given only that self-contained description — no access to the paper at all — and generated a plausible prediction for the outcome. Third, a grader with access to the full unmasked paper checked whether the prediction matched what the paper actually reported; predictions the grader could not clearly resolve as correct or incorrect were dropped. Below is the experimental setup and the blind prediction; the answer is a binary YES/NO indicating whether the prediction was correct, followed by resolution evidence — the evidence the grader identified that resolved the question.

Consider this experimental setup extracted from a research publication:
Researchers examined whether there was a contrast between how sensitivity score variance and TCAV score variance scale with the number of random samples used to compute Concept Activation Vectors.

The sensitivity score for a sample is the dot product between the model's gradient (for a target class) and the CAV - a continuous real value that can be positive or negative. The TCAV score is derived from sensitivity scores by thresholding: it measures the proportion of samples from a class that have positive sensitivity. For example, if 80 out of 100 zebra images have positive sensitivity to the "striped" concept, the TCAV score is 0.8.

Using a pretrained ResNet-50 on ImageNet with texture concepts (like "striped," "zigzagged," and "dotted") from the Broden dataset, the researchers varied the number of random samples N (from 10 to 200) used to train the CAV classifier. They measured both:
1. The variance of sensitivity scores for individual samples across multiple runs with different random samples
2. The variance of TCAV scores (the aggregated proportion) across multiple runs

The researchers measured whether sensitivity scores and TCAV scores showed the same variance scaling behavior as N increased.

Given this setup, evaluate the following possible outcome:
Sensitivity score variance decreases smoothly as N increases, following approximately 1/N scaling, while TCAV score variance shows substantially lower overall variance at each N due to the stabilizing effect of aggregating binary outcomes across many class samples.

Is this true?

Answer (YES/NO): NO